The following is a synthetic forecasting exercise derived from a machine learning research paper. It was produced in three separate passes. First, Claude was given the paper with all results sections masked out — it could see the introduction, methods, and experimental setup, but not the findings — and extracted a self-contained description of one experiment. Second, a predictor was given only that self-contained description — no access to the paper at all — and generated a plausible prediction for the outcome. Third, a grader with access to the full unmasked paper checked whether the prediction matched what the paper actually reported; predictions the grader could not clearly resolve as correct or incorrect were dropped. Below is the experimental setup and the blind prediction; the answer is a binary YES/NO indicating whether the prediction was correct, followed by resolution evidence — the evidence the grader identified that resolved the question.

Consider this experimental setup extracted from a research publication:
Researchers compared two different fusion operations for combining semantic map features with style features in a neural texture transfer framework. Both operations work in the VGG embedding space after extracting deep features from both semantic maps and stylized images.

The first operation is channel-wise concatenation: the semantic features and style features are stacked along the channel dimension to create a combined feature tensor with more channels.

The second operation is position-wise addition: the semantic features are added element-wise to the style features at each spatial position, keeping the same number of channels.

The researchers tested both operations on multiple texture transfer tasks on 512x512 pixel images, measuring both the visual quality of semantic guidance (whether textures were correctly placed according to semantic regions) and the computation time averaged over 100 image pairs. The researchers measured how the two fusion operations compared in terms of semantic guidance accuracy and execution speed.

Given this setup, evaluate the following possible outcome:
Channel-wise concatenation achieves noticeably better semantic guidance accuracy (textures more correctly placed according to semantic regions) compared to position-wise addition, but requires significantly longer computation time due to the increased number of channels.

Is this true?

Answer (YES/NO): NO